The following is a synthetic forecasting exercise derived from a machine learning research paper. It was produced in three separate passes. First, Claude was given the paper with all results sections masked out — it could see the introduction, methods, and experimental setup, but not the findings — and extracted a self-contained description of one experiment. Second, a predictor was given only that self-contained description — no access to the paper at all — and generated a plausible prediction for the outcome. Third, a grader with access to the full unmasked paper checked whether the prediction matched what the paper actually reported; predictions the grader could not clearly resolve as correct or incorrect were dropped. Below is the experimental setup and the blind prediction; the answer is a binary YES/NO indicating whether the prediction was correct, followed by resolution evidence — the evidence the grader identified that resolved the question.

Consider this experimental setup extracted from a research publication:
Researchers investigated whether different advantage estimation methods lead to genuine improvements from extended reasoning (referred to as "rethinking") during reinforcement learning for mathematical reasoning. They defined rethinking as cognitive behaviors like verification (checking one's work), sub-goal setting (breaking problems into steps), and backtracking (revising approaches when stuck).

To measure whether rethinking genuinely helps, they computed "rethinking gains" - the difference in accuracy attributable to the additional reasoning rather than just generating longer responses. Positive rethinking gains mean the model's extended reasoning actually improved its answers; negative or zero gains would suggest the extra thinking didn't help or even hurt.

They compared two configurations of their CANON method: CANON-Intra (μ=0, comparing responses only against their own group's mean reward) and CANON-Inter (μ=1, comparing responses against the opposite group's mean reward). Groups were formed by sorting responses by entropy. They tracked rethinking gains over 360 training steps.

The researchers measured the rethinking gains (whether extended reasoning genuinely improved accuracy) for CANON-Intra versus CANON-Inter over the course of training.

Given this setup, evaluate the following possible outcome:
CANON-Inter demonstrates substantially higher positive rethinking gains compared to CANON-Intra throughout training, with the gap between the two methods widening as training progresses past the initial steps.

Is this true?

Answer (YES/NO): NO